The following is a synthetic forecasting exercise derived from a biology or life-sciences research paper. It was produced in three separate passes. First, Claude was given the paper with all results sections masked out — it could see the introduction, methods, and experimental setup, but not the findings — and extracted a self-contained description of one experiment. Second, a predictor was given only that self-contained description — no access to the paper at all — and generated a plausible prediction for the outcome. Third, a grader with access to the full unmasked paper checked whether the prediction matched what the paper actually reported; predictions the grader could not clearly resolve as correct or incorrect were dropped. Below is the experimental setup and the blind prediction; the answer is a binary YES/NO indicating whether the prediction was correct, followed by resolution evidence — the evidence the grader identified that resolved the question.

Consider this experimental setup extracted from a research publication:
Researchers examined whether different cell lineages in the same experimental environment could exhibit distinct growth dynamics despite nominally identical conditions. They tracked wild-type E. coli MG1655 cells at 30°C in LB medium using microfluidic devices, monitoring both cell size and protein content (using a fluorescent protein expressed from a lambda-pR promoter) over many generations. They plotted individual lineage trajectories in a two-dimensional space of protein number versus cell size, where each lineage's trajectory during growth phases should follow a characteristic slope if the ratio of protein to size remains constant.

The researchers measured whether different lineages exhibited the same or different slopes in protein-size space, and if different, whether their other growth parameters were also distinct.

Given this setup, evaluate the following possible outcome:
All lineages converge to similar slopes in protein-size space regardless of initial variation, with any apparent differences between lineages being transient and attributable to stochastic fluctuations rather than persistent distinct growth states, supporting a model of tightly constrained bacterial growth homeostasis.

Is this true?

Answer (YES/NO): NO